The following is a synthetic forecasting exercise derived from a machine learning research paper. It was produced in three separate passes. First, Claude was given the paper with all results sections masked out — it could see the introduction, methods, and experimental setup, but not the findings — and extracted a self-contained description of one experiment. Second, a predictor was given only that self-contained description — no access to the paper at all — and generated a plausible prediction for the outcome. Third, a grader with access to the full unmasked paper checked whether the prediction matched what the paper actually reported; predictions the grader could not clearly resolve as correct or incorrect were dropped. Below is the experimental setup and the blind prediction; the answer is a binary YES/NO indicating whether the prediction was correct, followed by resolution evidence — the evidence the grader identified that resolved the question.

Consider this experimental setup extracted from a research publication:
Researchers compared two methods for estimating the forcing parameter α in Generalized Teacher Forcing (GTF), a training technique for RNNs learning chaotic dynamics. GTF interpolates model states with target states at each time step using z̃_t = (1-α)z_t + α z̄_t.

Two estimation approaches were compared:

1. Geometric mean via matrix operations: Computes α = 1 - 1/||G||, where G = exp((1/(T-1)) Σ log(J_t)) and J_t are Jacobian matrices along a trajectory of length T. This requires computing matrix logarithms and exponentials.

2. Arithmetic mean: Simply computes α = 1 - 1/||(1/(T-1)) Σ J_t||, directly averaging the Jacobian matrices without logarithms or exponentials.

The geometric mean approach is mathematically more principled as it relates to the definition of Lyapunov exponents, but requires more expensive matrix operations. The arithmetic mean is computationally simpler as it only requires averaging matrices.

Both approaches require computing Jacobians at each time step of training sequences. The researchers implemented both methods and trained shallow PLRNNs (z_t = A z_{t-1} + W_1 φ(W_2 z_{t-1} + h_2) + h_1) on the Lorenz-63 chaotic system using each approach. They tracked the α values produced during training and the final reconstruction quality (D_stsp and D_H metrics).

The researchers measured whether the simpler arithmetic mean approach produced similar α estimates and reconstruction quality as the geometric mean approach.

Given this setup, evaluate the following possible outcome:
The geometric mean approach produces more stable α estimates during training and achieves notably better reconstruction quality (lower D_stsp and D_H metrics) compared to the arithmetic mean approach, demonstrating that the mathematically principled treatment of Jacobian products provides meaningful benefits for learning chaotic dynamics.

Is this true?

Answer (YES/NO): NO